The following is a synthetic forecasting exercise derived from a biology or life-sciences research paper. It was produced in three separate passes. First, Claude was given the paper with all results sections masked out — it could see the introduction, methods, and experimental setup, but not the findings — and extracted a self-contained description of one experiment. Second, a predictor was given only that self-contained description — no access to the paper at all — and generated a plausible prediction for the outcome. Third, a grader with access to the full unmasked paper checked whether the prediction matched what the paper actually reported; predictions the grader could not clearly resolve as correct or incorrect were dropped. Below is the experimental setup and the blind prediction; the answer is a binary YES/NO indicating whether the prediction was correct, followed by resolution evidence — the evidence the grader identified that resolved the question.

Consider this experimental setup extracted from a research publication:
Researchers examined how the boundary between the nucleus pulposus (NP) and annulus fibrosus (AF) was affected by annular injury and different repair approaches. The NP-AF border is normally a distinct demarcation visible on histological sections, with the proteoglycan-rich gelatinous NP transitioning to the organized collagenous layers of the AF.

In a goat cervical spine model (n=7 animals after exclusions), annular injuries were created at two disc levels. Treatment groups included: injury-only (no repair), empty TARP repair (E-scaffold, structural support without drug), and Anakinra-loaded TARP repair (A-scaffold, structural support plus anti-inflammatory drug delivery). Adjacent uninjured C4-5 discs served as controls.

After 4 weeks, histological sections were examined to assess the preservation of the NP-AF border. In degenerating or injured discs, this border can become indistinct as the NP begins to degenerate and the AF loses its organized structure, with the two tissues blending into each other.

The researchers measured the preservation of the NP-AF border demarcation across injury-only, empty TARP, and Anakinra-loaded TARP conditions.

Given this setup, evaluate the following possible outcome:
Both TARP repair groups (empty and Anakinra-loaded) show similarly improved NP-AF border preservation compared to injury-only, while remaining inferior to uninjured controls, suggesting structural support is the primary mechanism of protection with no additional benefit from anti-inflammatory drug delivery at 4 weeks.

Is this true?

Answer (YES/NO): NO